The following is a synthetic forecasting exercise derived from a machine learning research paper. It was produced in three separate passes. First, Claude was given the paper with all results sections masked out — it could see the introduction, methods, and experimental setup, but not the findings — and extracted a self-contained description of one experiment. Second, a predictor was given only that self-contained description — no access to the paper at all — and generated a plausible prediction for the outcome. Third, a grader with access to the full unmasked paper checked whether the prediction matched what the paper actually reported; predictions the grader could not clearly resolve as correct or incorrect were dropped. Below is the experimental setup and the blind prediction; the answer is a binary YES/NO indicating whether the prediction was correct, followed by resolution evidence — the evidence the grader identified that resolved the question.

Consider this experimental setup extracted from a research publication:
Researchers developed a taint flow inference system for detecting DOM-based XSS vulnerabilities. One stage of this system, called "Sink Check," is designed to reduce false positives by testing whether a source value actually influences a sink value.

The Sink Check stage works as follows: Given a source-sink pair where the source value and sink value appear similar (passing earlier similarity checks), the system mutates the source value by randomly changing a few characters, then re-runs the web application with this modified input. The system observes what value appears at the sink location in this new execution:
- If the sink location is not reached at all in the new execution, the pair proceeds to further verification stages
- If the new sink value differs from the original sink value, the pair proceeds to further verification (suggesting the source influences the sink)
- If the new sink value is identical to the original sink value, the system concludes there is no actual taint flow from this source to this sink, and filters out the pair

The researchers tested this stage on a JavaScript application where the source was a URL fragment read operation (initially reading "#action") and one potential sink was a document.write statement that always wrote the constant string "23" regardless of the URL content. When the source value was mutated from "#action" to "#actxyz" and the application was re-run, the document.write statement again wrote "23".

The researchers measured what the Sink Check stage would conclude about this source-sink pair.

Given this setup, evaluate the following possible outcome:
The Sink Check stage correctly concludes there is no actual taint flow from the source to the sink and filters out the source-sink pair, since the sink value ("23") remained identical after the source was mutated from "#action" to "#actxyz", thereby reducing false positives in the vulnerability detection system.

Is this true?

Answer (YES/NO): YES